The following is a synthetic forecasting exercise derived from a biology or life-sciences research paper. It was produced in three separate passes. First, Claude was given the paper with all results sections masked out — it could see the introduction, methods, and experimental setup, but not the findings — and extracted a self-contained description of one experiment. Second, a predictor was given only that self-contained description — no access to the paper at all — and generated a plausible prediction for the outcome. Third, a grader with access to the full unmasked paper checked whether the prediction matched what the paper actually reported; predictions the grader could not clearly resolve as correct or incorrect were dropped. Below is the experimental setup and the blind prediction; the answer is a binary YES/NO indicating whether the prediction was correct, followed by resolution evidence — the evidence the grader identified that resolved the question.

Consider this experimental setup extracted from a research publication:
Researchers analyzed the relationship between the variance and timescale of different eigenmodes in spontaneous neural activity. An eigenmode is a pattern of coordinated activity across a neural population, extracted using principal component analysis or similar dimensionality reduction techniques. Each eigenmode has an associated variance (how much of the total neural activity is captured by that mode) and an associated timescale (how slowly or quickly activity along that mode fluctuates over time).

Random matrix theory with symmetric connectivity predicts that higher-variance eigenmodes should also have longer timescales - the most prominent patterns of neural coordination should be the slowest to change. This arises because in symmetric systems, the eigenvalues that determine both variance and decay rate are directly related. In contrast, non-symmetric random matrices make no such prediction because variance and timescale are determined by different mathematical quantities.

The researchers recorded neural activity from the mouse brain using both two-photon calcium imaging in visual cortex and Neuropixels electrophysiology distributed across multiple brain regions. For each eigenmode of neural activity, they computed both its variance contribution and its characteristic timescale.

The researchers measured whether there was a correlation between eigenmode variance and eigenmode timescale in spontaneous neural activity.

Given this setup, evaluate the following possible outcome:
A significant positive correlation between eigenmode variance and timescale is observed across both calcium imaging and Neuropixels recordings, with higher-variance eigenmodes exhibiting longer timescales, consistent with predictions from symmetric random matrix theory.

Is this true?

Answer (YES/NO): YES